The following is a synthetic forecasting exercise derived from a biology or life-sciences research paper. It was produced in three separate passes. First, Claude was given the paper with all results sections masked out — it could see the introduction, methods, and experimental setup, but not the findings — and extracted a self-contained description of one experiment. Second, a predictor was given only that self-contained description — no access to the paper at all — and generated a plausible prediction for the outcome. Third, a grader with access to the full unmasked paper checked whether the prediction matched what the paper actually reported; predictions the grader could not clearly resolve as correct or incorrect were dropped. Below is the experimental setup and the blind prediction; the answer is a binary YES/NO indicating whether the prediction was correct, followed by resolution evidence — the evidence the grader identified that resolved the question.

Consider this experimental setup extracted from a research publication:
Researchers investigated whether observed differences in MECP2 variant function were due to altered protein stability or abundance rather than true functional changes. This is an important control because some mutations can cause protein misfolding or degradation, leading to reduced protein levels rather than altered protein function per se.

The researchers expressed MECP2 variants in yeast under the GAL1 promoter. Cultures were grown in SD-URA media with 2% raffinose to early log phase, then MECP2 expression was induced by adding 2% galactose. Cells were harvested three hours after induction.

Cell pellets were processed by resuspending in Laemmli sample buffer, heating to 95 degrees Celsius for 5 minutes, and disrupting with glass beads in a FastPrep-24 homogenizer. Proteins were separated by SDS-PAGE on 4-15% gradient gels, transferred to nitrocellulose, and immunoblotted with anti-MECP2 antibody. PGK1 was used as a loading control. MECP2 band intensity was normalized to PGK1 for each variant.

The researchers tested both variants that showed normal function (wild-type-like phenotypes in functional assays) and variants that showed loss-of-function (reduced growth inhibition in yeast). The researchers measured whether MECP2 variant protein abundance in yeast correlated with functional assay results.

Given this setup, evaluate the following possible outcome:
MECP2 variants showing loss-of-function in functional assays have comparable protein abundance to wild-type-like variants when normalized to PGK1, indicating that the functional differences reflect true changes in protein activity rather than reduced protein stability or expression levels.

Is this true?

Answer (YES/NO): NO